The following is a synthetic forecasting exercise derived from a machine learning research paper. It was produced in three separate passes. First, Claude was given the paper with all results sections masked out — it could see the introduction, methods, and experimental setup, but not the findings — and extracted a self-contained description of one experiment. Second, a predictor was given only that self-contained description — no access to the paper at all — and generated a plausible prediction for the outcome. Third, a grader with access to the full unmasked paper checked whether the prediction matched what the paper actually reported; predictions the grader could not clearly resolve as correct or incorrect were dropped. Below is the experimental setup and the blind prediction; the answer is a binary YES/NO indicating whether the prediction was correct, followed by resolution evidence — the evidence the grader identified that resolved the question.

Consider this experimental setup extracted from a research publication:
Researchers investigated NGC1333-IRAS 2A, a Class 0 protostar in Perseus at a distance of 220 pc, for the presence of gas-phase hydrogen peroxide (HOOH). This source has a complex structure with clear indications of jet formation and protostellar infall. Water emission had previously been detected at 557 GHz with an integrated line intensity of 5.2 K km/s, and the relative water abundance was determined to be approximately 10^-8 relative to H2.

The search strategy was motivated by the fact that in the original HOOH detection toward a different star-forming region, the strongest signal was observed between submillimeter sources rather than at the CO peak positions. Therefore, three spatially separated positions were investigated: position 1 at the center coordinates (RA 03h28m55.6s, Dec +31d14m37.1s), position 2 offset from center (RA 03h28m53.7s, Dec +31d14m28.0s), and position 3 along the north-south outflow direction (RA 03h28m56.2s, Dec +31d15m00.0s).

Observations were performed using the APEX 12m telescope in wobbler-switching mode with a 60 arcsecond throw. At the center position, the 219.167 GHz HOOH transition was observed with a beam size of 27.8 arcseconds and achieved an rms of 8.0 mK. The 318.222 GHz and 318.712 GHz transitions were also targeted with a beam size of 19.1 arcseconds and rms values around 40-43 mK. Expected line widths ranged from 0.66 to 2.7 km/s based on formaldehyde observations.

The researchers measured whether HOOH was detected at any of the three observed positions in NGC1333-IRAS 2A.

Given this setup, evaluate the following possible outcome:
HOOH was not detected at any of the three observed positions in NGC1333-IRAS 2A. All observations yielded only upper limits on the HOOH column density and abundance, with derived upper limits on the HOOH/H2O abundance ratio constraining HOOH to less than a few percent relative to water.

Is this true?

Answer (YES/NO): NO